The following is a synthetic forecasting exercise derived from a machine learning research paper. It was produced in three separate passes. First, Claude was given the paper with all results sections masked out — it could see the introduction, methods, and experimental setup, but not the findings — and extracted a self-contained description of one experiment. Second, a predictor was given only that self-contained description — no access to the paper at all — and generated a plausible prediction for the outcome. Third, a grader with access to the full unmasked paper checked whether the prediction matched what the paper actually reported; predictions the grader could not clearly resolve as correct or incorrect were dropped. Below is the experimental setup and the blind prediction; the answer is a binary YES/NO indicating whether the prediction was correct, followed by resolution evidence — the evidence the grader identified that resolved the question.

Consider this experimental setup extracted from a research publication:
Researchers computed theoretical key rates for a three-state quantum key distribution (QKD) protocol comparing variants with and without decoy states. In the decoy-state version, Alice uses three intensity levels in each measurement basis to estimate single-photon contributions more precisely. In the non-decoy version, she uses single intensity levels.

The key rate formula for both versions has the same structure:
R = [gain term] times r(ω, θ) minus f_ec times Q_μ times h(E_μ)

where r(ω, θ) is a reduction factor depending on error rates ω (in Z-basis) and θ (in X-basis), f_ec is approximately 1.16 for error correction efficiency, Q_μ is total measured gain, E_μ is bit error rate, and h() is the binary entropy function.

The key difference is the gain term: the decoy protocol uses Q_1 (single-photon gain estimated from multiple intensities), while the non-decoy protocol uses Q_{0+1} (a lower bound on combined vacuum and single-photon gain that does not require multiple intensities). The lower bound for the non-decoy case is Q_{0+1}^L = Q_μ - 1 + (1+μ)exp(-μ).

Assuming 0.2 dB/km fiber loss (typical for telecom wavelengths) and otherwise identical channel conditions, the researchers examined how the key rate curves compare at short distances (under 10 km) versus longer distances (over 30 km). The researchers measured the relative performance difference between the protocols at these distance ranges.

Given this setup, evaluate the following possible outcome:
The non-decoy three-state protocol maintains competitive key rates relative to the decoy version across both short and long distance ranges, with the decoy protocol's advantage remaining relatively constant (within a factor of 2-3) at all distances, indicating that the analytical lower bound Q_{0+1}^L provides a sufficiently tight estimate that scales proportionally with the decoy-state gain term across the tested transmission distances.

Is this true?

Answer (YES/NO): NO